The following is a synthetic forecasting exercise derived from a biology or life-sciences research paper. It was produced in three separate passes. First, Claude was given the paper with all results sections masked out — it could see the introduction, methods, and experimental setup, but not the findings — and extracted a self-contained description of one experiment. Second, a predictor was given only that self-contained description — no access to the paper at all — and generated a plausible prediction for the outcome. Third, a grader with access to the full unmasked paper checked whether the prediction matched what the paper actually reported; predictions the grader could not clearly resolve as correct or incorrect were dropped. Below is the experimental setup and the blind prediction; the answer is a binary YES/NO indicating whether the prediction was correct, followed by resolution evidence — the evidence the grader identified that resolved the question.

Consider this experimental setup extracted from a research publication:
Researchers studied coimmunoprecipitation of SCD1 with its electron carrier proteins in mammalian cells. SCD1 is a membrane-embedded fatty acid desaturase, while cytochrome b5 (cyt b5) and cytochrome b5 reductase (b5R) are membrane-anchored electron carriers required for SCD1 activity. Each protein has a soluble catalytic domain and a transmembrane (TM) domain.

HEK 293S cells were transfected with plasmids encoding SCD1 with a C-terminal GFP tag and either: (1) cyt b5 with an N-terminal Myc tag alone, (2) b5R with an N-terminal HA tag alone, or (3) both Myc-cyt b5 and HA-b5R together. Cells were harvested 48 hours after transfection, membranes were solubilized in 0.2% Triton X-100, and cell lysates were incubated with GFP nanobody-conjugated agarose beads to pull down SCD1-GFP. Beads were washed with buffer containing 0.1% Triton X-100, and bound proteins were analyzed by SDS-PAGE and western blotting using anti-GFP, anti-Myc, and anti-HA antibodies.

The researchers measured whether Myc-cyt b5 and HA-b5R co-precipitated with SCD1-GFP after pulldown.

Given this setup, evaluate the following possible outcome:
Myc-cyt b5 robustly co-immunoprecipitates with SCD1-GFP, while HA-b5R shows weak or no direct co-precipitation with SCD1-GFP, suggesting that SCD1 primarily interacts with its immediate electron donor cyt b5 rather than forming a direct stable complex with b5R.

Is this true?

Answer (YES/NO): NO